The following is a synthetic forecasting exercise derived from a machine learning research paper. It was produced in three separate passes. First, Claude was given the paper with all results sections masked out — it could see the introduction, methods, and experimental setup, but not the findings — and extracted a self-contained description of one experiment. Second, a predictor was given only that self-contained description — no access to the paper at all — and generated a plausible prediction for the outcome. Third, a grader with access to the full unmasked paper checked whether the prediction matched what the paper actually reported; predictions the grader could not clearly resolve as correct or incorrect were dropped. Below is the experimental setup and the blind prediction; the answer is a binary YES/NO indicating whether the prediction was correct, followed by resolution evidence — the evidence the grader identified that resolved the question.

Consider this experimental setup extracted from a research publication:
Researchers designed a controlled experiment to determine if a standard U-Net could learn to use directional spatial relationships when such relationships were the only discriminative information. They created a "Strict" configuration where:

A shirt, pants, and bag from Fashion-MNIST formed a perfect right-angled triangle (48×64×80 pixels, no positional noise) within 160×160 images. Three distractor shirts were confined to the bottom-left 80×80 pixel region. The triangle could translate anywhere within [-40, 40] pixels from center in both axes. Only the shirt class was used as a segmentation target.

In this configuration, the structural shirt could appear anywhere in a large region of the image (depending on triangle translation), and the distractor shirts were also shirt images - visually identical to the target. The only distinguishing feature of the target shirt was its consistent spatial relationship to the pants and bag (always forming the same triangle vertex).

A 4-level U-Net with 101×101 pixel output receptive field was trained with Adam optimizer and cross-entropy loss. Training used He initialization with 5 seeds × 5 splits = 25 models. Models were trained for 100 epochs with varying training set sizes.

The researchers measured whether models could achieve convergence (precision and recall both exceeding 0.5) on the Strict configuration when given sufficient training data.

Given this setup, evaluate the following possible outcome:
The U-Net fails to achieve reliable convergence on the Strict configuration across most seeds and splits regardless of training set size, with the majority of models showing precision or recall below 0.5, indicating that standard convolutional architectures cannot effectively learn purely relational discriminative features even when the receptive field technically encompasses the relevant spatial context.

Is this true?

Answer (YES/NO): NO